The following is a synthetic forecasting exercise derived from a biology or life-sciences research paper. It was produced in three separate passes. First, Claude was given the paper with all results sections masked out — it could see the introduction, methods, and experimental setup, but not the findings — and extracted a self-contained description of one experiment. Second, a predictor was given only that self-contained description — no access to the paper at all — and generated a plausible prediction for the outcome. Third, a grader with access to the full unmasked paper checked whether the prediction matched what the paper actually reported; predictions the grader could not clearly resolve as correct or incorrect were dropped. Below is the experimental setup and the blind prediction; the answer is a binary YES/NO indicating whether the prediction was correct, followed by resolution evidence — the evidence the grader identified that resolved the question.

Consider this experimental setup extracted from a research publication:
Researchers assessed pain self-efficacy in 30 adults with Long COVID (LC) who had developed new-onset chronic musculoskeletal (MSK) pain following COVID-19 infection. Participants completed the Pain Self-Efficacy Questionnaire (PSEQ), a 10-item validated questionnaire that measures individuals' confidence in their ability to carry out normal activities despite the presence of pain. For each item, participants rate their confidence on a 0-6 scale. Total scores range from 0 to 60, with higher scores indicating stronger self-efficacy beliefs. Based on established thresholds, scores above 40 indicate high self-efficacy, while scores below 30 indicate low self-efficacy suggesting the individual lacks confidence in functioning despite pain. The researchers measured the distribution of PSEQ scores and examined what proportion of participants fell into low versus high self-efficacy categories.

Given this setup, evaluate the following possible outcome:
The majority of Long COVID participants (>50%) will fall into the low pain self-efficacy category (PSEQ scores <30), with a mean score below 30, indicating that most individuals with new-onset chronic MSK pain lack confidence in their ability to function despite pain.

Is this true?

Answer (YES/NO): NO